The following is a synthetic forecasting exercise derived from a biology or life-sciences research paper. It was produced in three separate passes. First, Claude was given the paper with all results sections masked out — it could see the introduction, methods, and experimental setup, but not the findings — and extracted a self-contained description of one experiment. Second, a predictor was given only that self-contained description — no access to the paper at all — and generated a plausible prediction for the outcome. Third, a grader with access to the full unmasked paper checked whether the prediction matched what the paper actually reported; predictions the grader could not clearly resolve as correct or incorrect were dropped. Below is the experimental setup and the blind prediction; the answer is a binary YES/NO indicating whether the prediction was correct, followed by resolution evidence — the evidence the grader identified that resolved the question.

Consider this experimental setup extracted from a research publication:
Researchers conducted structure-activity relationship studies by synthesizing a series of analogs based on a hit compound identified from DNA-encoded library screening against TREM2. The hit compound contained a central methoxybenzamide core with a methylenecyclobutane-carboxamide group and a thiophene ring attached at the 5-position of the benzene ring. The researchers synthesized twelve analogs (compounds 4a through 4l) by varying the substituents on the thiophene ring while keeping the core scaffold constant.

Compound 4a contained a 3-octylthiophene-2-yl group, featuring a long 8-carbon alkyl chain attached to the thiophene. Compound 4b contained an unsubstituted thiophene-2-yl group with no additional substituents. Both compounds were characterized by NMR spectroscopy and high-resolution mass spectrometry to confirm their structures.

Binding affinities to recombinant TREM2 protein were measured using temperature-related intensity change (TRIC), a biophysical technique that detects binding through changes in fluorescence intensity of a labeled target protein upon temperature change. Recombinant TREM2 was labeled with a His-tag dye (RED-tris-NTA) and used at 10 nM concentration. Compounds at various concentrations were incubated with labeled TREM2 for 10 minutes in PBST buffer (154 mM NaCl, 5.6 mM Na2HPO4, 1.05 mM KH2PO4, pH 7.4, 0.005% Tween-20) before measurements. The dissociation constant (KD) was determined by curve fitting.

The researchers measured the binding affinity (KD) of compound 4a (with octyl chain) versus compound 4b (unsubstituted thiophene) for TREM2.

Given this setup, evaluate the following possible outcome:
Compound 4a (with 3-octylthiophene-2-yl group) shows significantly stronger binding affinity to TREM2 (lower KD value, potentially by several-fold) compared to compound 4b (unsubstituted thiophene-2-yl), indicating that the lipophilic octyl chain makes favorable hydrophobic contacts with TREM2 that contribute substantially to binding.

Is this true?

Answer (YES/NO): YES